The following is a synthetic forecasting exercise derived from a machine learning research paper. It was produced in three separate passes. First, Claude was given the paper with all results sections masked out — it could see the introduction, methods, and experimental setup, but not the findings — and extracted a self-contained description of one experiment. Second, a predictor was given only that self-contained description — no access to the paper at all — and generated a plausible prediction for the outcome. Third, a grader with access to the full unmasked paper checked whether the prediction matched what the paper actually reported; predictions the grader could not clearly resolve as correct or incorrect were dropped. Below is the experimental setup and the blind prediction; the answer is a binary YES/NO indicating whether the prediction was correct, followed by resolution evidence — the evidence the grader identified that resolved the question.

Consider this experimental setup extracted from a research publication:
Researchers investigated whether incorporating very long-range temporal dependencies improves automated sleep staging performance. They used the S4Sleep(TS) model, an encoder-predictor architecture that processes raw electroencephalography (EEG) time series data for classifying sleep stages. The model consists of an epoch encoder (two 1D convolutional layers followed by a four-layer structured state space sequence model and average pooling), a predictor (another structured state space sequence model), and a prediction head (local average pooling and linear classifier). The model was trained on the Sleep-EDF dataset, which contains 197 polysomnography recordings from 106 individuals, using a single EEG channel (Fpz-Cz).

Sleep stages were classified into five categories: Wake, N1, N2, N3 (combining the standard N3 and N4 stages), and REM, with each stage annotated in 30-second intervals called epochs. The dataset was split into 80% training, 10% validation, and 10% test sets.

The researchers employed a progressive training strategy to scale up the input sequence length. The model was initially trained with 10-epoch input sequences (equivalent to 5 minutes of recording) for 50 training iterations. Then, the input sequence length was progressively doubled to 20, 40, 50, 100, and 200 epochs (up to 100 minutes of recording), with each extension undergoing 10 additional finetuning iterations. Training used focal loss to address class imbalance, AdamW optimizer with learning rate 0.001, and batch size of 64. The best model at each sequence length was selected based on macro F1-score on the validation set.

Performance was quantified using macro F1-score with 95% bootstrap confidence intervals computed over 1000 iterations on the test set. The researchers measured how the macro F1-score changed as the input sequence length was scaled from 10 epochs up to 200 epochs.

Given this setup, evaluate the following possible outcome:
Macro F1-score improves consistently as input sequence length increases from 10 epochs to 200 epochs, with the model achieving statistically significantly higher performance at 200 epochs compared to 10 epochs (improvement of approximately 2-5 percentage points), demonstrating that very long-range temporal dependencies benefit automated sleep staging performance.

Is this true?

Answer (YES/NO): NO